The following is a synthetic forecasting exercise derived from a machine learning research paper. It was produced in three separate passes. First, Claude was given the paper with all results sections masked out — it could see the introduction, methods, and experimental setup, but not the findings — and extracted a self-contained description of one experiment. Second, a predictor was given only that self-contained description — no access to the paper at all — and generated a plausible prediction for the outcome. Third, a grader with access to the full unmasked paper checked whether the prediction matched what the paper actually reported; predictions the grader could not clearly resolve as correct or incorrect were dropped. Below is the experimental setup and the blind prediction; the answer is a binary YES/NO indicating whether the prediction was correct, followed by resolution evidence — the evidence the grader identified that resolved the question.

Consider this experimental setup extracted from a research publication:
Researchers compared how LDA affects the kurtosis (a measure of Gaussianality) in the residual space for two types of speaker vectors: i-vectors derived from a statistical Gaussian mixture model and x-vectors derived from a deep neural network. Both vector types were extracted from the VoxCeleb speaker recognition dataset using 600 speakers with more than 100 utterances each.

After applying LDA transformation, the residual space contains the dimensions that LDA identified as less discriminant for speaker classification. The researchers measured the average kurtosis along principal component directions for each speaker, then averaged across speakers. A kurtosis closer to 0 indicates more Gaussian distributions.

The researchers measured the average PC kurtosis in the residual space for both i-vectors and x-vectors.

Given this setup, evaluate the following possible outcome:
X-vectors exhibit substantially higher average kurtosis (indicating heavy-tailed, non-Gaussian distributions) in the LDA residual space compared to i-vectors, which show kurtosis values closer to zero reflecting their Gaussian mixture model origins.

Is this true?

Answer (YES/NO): YES